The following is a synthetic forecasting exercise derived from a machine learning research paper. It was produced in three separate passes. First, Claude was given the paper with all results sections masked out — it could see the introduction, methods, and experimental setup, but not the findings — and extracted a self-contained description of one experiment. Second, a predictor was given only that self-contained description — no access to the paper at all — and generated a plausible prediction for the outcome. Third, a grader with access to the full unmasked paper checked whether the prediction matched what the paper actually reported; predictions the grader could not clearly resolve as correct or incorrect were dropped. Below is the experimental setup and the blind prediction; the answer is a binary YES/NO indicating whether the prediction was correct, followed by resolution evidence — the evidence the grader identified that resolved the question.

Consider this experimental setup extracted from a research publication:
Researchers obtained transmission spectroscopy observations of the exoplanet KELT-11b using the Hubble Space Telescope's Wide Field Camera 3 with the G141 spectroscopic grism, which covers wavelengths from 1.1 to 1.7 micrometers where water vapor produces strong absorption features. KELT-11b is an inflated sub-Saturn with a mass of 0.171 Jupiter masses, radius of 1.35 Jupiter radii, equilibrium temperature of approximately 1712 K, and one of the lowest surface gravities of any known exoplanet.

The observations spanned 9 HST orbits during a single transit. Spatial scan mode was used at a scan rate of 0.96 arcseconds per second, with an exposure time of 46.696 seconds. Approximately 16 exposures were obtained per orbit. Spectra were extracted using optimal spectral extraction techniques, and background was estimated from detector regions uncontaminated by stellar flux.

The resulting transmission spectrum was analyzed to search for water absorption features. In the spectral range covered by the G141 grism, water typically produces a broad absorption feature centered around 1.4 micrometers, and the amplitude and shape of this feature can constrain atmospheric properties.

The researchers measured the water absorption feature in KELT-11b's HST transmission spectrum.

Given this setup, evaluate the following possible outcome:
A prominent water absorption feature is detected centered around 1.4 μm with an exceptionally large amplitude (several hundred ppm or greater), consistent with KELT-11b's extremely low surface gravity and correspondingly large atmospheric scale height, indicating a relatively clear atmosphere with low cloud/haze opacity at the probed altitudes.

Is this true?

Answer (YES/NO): NO